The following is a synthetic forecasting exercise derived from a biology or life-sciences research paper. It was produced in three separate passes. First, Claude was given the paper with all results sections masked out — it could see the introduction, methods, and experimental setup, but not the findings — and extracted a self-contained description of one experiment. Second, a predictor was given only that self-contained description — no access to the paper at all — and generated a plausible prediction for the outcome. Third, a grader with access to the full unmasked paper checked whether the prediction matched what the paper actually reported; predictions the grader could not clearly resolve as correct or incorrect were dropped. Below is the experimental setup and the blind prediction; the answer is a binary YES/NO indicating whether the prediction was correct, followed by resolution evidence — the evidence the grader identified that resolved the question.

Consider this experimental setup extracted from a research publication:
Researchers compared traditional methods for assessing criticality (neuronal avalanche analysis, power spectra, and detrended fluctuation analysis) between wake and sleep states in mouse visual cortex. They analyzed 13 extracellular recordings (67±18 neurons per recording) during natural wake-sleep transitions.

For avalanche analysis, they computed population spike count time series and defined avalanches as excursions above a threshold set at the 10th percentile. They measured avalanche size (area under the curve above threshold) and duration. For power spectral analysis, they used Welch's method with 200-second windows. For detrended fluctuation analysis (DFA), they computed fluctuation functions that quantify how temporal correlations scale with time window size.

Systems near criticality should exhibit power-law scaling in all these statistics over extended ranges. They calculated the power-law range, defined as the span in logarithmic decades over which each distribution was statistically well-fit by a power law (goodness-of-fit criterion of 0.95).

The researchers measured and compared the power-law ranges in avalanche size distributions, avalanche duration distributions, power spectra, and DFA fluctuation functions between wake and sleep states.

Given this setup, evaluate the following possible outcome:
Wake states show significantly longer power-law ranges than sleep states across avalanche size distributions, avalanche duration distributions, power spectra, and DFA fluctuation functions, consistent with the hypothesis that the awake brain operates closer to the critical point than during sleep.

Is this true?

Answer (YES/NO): YES